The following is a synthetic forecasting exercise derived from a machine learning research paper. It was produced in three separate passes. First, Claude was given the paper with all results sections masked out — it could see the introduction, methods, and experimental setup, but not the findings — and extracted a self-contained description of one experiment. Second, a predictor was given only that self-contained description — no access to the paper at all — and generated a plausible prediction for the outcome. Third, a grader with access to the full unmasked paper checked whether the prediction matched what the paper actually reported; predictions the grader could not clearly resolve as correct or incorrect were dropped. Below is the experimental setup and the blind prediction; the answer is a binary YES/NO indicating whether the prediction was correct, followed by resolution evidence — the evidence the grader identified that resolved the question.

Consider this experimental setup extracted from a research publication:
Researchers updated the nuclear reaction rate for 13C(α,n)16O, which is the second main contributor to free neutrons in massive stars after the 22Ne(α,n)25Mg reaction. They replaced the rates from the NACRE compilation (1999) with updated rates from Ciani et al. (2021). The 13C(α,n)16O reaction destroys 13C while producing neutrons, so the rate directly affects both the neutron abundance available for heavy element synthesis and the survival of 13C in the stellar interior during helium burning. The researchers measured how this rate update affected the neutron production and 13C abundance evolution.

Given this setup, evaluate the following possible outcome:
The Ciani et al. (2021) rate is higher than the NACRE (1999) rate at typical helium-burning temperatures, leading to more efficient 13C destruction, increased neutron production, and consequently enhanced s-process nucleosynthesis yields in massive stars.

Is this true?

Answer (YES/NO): NO